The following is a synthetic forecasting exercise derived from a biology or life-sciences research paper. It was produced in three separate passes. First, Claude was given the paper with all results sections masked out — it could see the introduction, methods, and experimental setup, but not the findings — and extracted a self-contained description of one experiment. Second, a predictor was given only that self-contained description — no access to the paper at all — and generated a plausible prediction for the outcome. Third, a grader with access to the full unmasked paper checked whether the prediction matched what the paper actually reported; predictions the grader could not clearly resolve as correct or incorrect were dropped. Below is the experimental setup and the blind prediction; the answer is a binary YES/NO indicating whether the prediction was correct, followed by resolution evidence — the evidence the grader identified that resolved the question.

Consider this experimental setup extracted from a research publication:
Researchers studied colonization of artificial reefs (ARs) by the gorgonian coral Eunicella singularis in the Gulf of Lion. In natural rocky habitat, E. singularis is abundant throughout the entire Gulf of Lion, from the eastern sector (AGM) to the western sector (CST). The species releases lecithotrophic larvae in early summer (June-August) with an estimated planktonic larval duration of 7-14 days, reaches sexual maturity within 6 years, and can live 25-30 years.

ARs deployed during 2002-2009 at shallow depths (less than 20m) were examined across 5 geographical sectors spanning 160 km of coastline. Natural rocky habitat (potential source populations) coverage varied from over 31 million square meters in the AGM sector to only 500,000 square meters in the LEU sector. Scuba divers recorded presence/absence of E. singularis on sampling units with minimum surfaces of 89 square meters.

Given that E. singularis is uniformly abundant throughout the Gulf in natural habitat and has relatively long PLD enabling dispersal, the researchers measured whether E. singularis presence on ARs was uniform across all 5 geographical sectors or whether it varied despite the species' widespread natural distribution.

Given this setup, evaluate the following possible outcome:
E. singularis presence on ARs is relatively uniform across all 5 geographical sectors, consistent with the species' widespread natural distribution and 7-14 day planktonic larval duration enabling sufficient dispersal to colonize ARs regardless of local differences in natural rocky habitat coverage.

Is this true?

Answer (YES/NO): NO